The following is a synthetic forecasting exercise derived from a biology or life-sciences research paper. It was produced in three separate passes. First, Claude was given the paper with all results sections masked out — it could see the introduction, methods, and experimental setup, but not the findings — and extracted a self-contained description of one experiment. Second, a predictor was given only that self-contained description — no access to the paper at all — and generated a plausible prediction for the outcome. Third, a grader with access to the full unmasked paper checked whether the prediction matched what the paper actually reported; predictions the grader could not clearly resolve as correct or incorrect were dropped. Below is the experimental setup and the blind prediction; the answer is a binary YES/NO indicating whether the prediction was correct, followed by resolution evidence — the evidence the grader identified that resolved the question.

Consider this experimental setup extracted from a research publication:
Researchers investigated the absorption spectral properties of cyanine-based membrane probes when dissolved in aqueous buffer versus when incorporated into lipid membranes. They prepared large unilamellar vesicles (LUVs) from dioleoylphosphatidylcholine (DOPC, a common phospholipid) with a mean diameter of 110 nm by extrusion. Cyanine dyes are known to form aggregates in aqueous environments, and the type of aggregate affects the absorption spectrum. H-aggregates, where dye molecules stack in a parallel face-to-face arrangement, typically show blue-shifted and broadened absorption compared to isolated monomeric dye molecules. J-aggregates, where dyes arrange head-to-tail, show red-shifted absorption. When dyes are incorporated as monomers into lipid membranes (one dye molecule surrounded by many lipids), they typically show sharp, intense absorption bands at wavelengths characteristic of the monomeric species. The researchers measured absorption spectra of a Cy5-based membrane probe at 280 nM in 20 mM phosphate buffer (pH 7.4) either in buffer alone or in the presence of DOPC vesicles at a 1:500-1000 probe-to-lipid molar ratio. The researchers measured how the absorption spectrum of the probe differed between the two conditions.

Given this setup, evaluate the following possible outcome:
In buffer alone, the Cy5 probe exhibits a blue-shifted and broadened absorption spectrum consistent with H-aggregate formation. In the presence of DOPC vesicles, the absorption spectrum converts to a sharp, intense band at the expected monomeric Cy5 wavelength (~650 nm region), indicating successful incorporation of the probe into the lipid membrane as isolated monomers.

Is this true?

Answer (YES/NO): YES